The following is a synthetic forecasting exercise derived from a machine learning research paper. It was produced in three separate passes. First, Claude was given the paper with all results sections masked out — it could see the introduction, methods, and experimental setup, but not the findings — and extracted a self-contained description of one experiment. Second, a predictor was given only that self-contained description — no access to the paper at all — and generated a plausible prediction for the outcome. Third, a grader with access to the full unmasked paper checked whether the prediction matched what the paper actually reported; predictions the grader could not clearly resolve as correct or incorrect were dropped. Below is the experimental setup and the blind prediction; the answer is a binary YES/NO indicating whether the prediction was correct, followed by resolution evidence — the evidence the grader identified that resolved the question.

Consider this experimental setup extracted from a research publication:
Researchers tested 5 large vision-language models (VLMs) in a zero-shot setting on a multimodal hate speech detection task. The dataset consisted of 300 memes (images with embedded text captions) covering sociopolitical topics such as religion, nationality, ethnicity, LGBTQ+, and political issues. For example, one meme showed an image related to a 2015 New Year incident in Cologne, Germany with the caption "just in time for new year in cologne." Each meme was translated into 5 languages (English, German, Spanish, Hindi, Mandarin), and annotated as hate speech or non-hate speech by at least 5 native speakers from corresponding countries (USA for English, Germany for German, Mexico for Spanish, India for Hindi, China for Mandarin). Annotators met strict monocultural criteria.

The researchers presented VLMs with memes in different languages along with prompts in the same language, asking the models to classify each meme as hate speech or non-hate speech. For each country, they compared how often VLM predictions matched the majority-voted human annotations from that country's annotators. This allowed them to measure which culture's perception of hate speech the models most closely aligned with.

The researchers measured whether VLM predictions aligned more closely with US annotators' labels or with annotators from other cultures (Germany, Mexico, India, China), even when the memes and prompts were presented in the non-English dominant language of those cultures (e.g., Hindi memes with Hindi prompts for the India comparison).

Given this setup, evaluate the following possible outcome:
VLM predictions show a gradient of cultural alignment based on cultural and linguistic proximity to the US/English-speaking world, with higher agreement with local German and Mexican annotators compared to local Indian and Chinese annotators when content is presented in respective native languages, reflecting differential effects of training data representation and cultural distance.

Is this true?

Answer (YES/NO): NO